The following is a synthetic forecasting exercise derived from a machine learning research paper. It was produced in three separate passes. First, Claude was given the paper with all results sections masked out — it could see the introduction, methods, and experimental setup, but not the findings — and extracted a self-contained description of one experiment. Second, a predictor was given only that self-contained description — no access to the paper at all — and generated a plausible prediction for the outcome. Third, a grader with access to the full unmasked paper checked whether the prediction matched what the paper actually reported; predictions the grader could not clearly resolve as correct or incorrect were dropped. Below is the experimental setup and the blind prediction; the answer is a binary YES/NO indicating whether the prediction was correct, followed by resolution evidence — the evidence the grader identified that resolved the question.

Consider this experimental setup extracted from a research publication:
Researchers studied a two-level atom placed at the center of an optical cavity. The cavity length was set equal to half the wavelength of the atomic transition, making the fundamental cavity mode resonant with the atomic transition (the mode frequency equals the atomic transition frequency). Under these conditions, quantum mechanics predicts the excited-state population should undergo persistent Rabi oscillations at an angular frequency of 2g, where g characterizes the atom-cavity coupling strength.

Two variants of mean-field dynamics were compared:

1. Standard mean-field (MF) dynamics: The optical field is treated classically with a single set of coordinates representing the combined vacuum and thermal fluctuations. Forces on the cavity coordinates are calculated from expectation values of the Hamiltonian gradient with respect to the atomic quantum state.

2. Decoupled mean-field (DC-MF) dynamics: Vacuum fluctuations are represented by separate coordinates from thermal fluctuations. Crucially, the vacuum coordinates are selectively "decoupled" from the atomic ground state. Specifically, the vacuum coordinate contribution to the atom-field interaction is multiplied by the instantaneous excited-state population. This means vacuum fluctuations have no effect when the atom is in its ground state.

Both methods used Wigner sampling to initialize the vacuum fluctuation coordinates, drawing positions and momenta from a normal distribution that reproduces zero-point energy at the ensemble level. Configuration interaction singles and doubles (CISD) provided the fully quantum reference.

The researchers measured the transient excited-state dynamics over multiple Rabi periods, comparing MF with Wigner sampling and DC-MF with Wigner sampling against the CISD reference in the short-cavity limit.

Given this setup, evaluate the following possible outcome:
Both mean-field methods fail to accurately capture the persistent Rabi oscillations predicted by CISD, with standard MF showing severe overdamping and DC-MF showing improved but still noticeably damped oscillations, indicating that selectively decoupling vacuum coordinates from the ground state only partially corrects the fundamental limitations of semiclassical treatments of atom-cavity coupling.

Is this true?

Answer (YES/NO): YES